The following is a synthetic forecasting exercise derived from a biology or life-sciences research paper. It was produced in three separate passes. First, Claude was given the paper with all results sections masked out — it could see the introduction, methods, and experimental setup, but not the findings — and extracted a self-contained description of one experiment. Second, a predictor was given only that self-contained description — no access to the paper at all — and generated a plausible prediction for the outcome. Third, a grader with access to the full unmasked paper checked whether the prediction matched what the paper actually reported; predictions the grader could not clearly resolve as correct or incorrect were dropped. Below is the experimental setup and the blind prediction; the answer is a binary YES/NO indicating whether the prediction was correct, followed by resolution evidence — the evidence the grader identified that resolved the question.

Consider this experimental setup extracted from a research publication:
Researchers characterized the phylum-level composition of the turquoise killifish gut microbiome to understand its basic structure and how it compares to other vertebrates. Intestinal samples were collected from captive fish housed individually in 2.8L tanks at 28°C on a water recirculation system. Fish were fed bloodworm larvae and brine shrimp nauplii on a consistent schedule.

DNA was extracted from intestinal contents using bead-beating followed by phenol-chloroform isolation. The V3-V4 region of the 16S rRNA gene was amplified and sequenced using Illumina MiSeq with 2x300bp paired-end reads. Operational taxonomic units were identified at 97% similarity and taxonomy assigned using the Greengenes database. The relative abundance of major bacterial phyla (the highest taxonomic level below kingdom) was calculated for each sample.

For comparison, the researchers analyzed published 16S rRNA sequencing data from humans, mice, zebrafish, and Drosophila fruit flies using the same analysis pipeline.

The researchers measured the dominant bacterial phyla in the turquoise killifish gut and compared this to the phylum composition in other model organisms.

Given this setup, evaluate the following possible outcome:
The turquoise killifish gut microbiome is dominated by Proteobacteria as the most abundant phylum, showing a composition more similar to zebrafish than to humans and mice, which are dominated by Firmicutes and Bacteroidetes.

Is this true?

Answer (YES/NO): YES